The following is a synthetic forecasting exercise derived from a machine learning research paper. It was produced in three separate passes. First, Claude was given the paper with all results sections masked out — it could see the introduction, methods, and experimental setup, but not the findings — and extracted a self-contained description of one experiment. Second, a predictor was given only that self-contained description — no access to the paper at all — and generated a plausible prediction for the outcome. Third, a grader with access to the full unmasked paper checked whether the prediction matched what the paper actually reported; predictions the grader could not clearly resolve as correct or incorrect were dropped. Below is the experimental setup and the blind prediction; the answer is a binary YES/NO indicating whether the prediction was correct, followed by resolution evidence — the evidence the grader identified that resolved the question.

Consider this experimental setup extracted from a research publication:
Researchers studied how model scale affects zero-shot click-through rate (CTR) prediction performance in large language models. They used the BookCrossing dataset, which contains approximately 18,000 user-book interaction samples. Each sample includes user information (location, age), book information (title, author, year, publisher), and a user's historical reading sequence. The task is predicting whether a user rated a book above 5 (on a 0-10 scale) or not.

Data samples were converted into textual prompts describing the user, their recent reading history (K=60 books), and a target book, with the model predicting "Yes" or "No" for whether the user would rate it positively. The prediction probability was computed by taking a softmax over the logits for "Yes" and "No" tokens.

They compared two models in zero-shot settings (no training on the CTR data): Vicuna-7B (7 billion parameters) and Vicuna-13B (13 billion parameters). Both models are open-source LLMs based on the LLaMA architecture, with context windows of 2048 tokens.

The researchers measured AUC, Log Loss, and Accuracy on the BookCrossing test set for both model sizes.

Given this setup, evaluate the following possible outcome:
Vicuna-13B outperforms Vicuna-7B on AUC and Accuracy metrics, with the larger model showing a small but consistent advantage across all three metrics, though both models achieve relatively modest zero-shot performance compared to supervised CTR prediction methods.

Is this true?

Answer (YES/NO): NO